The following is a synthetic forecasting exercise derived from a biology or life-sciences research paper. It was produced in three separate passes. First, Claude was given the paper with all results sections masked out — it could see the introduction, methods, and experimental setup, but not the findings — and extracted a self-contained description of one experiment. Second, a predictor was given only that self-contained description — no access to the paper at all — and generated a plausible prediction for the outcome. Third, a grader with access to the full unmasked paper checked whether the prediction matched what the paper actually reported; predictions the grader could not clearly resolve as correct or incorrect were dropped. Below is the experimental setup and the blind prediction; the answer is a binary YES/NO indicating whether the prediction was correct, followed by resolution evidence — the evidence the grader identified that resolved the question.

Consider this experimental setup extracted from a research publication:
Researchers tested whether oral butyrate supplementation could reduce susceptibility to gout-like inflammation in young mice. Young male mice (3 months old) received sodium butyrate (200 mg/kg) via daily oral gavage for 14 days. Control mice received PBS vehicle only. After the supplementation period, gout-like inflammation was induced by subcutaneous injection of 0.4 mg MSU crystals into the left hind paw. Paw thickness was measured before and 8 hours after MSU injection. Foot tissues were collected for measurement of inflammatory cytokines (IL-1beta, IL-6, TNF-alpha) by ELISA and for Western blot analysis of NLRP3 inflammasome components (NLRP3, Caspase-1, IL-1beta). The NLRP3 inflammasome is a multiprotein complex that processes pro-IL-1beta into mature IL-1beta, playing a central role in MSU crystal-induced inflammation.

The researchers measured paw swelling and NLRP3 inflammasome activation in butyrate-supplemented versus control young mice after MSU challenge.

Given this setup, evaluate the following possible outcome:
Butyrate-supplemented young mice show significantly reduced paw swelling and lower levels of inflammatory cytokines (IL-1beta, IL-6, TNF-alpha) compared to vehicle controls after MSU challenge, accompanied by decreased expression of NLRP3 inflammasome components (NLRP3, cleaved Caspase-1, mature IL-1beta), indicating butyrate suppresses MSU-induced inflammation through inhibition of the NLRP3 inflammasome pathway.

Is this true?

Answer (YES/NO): NO